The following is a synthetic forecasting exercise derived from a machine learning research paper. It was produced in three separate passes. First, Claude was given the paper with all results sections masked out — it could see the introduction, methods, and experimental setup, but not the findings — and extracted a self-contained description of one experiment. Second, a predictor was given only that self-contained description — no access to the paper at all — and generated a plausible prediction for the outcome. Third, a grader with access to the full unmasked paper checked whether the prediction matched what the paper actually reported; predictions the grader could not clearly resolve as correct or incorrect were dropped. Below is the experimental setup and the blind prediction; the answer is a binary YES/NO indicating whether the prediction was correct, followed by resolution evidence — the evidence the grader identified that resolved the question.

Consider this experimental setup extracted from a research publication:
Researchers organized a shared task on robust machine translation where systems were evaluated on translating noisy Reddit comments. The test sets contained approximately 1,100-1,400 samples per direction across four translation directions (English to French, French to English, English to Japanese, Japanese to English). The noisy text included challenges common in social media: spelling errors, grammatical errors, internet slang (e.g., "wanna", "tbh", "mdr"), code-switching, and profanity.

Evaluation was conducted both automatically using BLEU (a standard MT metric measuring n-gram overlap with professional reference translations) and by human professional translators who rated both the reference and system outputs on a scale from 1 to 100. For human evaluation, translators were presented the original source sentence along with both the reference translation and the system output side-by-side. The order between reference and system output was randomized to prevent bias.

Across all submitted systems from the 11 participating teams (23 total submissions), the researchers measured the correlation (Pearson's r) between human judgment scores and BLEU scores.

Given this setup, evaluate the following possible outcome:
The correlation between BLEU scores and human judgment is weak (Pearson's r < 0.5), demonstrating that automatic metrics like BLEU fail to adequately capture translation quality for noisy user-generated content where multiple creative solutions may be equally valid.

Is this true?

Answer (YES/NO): NO